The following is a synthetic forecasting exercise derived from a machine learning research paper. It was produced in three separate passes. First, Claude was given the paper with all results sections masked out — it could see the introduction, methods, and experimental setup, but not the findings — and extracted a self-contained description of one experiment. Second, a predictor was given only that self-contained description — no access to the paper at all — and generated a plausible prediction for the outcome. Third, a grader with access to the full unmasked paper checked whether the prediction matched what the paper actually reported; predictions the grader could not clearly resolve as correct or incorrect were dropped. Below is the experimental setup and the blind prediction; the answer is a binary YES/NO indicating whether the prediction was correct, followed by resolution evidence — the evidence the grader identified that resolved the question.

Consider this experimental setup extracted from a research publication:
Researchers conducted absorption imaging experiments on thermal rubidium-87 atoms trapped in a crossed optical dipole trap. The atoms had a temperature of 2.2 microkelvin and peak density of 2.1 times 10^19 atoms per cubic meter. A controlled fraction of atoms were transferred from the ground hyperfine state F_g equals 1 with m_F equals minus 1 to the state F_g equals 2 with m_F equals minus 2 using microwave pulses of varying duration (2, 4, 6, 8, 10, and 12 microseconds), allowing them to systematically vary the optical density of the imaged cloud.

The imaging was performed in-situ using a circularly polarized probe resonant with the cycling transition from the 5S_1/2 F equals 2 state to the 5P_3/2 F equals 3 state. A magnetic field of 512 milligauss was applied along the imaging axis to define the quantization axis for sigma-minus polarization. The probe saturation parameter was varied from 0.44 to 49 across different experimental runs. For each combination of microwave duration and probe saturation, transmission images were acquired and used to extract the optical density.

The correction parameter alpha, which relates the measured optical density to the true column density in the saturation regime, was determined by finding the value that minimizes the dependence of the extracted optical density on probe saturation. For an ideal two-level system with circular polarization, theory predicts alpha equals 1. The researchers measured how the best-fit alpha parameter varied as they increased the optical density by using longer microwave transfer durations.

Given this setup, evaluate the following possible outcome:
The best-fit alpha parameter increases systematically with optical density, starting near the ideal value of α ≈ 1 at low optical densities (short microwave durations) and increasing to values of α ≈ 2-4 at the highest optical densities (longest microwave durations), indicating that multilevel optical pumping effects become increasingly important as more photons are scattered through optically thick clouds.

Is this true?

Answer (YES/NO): NO